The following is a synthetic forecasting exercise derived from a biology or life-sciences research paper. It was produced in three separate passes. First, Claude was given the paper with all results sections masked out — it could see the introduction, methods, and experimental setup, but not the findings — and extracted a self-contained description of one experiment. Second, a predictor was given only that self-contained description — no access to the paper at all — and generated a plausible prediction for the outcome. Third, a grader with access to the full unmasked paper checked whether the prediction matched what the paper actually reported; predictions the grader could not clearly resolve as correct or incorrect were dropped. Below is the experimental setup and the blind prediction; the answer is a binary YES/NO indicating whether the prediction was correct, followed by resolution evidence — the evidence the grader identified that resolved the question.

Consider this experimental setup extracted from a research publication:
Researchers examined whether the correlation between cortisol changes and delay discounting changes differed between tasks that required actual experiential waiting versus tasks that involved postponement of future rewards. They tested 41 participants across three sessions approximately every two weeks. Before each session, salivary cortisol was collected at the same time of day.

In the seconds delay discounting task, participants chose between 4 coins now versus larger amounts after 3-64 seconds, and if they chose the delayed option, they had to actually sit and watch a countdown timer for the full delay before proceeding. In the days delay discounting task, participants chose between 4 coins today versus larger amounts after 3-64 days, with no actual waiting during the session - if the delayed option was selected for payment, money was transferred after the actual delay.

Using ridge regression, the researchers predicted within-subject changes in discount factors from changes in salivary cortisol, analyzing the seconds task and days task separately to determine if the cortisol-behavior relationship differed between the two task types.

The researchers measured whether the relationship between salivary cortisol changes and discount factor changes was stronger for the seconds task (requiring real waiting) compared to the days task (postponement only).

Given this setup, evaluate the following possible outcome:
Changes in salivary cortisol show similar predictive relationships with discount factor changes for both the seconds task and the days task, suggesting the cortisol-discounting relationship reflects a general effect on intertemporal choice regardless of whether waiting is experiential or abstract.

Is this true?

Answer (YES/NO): NO